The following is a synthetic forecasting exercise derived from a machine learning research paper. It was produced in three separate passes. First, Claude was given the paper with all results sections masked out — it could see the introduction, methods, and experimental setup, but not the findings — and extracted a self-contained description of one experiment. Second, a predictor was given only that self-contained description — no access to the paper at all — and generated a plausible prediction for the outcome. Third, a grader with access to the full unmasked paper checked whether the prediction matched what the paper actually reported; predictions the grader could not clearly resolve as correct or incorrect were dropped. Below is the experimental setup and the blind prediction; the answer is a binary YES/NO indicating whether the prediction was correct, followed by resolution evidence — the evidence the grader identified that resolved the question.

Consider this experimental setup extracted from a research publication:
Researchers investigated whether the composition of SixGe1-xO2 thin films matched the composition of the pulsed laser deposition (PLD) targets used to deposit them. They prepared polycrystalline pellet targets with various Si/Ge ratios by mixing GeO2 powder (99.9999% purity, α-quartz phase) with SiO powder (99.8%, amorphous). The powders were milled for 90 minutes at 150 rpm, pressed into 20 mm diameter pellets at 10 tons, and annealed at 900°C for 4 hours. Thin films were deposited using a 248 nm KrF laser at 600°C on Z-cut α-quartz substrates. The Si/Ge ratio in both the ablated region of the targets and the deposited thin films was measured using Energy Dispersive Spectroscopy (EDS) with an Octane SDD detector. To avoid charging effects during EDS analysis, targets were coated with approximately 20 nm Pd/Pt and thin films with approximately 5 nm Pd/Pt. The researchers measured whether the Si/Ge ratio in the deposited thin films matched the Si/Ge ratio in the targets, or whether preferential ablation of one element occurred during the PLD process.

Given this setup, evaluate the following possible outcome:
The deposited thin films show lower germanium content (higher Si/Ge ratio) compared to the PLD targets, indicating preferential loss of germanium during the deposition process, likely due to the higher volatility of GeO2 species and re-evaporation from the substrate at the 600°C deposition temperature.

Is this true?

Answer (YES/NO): NO